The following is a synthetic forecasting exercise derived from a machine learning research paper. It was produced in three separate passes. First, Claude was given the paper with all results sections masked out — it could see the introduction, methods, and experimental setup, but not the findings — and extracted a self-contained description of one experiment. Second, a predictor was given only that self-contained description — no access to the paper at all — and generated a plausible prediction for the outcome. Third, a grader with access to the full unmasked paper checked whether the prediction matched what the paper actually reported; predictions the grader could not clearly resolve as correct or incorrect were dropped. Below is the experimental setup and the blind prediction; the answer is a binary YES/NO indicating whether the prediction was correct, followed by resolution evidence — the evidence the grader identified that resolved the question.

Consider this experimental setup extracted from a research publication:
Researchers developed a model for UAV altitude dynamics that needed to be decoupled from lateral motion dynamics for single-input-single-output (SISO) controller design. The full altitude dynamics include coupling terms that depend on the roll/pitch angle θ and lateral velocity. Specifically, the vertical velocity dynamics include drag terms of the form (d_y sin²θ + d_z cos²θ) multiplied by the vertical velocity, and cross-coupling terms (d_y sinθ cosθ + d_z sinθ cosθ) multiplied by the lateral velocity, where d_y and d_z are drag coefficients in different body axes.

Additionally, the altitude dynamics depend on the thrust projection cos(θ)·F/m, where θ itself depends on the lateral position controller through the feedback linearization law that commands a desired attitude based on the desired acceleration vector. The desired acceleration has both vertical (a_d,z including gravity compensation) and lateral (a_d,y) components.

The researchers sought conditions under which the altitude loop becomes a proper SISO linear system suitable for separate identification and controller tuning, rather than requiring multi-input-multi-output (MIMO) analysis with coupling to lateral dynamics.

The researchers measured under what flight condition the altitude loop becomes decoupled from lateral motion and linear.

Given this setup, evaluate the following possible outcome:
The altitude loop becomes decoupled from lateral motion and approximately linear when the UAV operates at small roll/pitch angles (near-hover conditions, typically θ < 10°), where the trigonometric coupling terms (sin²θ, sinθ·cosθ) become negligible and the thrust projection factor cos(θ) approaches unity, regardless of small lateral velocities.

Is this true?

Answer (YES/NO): NO